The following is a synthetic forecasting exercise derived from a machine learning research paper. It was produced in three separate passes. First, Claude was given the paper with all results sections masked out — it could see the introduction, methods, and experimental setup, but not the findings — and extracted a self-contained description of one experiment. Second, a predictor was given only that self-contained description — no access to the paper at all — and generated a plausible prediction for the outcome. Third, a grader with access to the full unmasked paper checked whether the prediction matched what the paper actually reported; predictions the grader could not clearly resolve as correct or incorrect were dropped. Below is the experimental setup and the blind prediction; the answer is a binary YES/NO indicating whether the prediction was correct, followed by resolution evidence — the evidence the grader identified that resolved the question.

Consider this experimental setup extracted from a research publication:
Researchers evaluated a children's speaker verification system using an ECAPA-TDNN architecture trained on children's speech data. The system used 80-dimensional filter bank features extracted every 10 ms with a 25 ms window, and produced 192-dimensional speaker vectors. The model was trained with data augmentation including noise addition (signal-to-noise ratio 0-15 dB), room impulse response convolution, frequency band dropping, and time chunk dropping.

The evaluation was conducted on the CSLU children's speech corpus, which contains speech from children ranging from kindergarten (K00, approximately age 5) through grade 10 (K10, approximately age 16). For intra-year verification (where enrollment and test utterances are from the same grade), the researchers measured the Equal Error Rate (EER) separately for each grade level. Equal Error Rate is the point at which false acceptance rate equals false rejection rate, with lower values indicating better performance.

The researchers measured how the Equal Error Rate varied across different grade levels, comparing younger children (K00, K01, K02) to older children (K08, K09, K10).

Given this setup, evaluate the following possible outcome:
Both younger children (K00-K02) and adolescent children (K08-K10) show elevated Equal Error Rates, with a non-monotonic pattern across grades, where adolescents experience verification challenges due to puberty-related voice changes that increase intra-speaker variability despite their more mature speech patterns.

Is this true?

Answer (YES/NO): NO